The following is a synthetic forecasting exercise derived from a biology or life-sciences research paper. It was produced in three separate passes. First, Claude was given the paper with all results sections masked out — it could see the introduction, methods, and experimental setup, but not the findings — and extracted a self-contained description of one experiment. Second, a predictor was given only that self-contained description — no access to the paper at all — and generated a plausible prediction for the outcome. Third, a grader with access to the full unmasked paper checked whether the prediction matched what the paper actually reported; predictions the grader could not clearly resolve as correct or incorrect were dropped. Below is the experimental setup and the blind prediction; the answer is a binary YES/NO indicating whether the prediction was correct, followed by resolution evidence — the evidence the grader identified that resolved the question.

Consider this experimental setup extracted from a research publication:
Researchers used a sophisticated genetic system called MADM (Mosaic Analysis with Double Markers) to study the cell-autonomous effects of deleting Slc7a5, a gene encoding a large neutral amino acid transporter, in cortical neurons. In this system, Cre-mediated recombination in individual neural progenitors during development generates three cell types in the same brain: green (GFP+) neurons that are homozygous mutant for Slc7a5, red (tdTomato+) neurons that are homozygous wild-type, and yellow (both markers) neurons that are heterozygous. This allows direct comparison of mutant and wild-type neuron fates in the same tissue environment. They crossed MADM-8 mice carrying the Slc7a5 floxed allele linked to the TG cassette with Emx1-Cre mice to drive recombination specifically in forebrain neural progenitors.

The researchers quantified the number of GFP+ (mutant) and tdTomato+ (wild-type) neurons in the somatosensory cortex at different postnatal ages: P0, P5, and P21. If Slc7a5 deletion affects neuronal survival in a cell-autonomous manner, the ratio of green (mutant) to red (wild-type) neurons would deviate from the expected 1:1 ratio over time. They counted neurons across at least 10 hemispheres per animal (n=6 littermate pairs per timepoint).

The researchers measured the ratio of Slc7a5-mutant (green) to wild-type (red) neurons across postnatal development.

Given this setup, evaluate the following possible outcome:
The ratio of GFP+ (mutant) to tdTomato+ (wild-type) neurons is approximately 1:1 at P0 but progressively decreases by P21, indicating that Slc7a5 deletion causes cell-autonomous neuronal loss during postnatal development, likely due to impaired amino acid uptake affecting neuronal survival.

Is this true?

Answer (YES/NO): YES